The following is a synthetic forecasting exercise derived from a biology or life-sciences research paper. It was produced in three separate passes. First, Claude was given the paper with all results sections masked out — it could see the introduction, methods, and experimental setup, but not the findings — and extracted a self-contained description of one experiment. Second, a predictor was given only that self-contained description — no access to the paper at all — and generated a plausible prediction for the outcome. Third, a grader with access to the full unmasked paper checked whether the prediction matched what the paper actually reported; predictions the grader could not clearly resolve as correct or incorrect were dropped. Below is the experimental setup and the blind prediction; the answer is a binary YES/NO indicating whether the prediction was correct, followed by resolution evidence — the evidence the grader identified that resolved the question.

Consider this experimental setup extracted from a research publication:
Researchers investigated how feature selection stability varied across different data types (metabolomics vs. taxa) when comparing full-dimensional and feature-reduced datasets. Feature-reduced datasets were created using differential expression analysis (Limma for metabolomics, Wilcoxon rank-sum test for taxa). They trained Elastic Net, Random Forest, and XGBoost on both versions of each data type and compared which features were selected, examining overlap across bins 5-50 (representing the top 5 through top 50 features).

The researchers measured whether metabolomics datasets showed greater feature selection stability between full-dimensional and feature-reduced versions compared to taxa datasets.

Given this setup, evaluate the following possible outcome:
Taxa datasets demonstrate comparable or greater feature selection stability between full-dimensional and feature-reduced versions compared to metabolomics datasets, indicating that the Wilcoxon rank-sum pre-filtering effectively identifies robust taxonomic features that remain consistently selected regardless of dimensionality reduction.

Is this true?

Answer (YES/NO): NO